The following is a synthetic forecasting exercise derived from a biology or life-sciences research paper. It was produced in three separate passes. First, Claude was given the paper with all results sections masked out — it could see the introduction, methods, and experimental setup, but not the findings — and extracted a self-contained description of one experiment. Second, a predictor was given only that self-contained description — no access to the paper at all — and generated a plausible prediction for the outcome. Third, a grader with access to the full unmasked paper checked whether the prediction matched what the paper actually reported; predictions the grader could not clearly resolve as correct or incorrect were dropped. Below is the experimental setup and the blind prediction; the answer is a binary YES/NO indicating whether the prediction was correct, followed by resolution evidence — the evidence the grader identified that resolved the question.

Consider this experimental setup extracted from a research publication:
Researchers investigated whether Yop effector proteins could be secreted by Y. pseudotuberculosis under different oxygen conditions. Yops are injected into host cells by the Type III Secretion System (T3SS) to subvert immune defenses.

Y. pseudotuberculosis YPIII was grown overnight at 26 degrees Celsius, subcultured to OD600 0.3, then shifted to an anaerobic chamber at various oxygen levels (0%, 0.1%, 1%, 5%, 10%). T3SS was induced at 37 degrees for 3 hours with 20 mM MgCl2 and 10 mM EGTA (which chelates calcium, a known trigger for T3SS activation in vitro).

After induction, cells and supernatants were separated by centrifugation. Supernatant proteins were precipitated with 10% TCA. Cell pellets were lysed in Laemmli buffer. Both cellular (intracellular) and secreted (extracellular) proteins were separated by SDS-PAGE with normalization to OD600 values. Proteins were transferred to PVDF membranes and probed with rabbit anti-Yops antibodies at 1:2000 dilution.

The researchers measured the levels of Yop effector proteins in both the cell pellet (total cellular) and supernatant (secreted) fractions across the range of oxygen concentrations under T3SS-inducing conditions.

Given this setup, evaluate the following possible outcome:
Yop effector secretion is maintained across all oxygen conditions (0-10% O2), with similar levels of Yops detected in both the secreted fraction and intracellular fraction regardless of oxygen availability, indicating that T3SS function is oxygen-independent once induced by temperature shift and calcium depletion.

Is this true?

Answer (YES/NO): NO